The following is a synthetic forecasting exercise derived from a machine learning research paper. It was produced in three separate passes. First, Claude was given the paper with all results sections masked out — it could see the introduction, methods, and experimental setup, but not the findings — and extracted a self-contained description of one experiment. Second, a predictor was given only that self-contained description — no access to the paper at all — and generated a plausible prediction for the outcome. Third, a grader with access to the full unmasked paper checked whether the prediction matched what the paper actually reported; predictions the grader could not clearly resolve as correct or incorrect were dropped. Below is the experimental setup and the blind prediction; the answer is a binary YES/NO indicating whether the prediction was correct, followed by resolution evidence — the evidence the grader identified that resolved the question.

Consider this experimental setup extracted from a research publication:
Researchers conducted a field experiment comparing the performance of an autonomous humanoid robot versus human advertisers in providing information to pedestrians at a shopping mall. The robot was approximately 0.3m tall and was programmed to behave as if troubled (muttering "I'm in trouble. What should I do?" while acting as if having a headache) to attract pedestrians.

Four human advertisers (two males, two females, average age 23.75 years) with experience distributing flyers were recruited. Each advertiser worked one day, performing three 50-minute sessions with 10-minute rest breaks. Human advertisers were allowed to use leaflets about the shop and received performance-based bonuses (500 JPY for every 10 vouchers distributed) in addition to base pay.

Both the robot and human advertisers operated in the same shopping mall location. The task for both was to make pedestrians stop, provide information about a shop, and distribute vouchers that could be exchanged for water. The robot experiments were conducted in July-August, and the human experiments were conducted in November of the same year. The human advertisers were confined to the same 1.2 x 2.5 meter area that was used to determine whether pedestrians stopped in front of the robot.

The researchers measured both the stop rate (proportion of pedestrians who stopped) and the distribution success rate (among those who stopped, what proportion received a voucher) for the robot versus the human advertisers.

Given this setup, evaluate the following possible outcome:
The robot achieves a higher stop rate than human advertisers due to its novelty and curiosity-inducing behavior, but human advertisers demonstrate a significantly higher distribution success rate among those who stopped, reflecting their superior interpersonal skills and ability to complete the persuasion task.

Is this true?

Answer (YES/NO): YES